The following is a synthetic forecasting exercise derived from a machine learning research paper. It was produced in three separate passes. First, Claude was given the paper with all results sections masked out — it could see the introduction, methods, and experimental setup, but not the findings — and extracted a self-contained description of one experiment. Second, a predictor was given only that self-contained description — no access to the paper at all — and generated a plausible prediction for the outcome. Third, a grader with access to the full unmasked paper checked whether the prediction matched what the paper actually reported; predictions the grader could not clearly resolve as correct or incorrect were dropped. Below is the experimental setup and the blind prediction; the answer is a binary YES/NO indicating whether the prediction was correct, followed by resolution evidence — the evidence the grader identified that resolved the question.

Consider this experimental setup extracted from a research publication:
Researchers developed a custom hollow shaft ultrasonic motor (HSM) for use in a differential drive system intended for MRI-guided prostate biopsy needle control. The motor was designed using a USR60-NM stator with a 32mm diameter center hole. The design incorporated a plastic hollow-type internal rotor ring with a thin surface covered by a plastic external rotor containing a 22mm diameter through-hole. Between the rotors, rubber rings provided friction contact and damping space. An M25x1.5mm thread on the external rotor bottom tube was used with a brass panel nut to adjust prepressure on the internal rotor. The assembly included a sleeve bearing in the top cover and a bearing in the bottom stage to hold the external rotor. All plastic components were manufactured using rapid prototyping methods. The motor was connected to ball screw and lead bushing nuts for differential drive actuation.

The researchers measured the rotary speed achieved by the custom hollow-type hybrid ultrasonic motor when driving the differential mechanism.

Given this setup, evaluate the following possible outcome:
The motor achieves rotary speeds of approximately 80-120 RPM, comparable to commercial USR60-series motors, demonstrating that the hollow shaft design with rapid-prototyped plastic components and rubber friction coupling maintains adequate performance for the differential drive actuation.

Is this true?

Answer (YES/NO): NO